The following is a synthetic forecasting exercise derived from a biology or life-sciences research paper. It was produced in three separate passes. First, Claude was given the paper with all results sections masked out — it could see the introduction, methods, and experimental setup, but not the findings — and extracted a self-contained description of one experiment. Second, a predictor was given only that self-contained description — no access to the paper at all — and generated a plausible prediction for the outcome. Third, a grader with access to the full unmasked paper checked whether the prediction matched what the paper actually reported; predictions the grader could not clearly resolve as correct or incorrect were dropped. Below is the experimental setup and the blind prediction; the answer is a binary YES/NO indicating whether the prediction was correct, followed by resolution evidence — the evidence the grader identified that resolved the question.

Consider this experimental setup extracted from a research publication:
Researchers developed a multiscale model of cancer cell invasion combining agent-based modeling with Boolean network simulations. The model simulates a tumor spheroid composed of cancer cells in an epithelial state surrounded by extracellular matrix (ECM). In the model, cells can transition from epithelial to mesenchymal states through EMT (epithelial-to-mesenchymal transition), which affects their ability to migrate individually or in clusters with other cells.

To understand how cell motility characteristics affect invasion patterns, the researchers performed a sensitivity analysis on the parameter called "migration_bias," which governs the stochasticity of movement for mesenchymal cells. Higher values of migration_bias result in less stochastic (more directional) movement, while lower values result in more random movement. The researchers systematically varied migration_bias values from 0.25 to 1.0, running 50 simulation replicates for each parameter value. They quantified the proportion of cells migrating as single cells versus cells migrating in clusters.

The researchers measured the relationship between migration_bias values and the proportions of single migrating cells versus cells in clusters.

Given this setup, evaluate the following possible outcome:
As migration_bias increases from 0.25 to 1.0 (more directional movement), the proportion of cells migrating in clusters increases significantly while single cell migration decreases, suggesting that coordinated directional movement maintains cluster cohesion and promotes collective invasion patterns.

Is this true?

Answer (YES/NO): NO